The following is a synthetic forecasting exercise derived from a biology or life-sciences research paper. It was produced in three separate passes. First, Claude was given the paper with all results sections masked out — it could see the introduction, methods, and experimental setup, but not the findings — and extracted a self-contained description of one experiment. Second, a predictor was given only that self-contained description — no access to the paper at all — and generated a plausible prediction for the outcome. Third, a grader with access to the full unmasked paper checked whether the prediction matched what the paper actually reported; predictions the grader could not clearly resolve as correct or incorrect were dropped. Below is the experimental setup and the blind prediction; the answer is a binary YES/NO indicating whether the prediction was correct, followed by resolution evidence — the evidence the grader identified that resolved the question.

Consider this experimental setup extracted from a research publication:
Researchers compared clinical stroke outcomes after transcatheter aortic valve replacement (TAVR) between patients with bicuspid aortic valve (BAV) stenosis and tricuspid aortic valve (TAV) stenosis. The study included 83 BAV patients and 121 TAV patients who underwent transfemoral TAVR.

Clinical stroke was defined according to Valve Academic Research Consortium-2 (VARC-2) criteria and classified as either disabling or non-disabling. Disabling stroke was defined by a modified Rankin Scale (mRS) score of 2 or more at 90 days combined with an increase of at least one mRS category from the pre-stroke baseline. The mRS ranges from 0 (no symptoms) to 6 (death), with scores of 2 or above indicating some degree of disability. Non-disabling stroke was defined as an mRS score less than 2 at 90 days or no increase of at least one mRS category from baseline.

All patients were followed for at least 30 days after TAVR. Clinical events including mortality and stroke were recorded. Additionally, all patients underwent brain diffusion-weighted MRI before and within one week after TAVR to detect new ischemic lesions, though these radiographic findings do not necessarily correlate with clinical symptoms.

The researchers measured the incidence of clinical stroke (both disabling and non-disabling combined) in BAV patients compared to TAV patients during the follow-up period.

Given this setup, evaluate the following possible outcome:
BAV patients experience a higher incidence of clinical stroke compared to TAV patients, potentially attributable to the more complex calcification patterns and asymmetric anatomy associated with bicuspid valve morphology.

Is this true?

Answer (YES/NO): NO